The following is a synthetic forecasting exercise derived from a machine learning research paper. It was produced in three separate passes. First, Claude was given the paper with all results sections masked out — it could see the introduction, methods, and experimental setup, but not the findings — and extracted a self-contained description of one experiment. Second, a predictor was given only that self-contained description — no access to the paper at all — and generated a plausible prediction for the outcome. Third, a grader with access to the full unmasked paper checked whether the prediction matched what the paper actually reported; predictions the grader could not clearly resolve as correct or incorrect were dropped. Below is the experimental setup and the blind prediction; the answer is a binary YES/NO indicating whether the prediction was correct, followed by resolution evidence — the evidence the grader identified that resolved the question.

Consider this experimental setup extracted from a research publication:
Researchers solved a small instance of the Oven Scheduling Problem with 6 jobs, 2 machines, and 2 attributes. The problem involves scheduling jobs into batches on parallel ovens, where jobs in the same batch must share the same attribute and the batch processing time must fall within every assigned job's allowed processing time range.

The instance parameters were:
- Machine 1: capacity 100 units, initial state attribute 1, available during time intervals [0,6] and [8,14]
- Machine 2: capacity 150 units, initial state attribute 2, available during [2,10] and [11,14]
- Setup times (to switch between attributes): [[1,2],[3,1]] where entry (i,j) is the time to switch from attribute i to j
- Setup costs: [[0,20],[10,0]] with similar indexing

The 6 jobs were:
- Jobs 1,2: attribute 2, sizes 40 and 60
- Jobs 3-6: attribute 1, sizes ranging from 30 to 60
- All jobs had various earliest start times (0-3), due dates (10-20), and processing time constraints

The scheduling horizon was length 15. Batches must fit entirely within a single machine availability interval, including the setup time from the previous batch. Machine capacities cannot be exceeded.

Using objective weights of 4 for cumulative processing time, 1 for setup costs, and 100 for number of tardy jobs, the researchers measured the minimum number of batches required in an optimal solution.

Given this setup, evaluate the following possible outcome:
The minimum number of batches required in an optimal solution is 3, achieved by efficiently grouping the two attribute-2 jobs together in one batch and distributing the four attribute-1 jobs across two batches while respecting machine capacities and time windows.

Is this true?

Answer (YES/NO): YES